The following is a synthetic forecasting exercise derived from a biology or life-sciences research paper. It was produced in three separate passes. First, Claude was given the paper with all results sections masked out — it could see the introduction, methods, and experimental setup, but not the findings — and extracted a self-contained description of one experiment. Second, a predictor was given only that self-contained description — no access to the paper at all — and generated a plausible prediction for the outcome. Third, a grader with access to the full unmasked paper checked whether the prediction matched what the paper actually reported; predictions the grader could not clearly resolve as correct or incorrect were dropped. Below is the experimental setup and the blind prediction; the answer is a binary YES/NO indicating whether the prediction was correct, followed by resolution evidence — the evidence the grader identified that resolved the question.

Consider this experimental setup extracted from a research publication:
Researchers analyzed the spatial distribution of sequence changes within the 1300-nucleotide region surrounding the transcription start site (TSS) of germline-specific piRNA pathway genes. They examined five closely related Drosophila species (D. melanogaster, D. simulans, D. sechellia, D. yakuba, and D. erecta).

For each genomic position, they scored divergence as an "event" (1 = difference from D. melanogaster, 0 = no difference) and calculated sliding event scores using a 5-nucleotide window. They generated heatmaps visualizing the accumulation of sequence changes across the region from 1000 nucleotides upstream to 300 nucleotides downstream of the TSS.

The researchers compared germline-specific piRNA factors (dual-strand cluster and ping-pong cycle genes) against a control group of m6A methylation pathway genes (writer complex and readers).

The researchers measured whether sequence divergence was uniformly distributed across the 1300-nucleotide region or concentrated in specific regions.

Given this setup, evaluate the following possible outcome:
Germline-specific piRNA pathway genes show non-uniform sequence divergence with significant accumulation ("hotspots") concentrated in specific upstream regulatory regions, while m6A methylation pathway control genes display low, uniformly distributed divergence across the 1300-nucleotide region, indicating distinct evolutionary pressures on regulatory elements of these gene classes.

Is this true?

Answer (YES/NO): NO